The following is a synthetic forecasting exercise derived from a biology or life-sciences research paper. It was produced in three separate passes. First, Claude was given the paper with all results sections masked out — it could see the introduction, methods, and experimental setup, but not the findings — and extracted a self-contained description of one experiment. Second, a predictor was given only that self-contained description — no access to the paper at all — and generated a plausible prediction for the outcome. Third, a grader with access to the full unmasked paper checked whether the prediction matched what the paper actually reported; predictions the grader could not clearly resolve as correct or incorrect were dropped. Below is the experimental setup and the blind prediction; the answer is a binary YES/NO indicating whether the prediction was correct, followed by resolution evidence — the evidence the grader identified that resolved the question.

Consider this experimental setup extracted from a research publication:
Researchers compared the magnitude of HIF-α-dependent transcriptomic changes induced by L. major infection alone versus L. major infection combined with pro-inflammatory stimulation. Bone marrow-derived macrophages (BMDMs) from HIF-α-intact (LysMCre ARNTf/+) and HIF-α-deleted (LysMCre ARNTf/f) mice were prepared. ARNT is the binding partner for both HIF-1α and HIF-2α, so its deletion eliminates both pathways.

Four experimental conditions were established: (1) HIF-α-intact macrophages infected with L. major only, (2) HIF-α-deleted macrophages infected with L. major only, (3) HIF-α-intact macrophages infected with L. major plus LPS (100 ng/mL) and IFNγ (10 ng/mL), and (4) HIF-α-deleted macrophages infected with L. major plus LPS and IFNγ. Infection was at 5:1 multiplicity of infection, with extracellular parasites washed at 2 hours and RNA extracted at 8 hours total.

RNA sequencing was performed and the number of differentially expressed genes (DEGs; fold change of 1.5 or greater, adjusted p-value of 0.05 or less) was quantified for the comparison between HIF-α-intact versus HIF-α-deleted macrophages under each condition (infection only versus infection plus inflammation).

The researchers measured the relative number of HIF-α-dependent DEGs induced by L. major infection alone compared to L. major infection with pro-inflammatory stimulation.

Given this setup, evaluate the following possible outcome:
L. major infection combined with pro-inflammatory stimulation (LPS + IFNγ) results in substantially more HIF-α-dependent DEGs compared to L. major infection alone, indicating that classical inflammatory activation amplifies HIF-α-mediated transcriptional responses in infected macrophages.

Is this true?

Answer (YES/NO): YES